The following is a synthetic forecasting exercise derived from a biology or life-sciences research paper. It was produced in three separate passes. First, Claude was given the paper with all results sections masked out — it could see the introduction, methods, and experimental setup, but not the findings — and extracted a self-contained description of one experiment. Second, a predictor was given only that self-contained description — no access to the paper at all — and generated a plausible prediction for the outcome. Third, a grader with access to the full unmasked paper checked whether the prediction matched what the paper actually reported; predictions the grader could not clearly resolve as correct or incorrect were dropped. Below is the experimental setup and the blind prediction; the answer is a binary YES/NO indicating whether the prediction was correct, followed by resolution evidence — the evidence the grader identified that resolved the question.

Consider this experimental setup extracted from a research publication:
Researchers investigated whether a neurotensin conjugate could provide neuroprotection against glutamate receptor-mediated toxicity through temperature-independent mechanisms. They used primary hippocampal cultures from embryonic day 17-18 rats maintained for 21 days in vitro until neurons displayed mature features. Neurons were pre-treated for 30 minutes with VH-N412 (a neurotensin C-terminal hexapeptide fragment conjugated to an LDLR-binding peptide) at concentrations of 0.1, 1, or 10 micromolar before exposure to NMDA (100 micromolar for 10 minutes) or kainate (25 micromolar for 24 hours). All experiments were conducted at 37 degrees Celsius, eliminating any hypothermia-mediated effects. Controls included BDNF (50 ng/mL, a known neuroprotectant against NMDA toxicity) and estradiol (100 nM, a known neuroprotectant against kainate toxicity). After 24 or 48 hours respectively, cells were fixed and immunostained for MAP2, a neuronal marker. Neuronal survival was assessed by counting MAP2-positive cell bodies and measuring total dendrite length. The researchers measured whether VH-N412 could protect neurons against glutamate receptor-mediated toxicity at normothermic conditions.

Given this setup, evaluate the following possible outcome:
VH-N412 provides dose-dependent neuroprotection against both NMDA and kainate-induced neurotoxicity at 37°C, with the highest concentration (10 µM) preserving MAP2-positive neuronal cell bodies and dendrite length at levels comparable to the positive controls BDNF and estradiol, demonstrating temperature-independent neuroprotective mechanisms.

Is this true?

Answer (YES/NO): NO